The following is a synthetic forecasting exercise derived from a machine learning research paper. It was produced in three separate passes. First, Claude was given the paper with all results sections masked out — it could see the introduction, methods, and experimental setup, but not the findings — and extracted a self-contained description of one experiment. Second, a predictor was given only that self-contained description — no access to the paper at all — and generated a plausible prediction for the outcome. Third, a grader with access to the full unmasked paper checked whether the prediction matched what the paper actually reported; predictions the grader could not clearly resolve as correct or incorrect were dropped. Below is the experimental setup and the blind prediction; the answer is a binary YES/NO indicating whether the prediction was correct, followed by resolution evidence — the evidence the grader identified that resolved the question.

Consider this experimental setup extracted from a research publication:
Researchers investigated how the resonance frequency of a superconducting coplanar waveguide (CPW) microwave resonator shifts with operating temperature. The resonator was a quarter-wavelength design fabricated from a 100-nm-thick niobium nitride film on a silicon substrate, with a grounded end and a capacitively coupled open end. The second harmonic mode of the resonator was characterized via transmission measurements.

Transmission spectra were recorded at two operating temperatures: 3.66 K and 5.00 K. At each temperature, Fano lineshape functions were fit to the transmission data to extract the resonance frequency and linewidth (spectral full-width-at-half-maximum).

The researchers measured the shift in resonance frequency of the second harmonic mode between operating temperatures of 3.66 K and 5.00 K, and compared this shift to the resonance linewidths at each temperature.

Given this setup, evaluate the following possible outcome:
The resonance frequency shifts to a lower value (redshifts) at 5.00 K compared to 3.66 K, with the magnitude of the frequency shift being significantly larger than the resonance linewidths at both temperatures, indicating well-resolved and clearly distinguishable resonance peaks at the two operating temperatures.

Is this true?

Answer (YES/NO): YES